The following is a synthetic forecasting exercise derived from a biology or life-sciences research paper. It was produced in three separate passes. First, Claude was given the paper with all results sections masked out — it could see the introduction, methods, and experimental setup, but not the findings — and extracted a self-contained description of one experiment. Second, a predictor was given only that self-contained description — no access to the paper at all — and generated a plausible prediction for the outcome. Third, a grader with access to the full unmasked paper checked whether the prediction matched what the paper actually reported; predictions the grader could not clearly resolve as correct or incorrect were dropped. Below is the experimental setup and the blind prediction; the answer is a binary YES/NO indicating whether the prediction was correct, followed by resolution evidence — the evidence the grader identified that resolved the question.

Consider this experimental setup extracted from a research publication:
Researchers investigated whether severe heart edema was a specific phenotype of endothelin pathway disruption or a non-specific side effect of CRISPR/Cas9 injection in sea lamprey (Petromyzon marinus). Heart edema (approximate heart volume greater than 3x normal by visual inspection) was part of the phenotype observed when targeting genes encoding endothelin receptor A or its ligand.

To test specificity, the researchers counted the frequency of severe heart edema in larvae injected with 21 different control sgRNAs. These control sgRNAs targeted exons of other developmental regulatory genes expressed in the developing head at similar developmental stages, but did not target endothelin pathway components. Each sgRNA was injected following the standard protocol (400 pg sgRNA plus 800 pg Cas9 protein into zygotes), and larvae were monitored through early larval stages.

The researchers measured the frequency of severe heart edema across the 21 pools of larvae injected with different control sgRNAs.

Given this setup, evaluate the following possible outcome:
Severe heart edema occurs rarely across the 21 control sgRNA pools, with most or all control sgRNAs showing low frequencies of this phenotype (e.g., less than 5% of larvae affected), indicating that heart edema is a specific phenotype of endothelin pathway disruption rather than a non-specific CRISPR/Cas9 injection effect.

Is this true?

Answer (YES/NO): YES